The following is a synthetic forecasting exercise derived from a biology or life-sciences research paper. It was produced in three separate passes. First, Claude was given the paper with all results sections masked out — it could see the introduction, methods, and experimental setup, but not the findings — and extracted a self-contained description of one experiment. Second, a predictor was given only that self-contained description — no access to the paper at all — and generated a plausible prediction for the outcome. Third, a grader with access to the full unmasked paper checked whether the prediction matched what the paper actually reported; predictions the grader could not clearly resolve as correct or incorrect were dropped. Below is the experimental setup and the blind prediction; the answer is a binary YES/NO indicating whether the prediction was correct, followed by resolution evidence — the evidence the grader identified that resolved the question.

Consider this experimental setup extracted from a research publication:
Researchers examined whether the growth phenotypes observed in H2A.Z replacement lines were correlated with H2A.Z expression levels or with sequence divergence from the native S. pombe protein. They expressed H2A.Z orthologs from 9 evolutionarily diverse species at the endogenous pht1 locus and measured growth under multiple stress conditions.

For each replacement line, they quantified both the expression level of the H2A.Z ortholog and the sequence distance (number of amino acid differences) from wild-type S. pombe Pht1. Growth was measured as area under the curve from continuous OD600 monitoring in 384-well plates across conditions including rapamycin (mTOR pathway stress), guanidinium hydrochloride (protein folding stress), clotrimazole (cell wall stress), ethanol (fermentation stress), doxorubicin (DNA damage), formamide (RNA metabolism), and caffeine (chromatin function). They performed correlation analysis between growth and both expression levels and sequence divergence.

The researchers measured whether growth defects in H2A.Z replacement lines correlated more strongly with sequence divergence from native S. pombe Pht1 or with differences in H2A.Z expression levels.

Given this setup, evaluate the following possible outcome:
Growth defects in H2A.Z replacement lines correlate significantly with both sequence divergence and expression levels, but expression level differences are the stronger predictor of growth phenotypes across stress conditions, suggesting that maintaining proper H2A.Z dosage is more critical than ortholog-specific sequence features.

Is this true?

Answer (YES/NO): NO